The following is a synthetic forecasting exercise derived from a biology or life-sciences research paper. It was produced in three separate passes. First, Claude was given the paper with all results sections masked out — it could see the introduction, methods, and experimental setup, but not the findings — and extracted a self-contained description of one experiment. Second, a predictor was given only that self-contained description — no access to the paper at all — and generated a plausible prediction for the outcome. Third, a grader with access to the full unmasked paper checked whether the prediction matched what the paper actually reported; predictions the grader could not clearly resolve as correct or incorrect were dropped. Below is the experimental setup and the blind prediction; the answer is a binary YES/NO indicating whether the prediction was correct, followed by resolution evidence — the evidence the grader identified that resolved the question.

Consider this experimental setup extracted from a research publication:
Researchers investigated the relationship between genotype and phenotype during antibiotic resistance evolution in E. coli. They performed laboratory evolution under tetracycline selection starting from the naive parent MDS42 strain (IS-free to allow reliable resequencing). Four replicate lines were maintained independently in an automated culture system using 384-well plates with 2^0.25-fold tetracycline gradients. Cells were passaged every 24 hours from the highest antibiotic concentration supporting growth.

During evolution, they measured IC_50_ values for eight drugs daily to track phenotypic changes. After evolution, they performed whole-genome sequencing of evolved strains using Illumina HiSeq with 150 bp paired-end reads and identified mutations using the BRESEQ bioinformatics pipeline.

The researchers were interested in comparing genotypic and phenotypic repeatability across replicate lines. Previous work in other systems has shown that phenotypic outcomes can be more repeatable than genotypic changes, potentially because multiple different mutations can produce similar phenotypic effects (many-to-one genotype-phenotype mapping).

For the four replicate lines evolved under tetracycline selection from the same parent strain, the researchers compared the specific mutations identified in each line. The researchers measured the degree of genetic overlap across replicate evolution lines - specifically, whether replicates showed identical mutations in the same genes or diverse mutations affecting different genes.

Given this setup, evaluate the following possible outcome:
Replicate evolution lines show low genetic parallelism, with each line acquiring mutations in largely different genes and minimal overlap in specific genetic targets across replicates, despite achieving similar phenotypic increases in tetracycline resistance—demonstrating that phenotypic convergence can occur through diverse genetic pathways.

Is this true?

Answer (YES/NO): NO